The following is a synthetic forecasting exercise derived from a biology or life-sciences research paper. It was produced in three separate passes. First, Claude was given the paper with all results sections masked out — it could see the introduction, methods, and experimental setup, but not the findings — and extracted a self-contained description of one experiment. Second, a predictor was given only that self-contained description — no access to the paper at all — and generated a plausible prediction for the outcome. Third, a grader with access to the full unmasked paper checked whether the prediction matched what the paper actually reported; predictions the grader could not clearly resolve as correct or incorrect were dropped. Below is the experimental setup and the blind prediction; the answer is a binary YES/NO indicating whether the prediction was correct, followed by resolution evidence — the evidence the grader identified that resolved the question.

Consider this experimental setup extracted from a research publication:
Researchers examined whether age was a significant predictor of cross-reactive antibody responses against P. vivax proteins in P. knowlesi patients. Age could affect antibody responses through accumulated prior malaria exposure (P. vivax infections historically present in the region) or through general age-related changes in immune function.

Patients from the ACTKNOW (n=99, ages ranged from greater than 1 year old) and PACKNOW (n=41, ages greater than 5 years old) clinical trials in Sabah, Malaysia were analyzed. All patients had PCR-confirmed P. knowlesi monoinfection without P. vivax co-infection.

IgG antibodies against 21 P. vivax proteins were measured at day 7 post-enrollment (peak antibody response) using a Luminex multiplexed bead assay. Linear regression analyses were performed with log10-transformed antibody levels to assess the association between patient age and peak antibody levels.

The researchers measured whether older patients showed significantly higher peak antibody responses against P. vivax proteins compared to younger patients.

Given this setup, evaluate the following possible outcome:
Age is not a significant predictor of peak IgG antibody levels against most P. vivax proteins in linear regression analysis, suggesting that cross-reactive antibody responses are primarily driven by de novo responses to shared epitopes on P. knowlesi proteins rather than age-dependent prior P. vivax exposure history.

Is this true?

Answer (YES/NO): NO